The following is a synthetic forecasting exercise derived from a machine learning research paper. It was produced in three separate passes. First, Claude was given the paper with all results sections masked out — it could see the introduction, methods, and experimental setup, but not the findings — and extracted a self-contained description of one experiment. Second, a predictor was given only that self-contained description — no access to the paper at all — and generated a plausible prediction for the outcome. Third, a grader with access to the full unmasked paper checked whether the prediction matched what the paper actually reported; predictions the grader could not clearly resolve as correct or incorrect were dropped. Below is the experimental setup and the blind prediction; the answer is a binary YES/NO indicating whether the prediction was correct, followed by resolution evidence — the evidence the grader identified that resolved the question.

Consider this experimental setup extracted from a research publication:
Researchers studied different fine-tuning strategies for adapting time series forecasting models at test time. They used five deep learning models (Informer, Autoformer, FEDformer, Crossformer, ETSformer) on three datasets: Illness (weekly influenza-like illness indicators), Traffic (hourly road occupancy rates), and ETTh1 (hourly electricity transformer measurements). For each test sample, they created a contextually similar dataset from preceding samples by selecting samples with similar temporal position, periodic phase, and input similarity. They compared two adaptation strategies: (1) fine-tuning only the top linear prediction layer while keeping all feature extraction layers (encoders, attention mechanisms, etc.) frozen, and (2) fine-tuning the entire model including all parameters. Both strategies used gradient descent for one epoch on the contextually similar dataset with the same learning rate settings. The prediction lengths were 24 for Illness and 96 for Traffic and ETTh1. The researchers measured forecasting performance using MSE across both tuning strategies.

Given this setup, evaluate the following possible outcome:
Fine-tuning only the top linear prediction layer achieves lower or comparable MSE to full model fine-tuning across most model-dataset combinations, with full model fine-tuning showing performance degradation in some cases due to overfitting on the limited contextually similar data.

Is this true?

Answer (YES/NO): YES